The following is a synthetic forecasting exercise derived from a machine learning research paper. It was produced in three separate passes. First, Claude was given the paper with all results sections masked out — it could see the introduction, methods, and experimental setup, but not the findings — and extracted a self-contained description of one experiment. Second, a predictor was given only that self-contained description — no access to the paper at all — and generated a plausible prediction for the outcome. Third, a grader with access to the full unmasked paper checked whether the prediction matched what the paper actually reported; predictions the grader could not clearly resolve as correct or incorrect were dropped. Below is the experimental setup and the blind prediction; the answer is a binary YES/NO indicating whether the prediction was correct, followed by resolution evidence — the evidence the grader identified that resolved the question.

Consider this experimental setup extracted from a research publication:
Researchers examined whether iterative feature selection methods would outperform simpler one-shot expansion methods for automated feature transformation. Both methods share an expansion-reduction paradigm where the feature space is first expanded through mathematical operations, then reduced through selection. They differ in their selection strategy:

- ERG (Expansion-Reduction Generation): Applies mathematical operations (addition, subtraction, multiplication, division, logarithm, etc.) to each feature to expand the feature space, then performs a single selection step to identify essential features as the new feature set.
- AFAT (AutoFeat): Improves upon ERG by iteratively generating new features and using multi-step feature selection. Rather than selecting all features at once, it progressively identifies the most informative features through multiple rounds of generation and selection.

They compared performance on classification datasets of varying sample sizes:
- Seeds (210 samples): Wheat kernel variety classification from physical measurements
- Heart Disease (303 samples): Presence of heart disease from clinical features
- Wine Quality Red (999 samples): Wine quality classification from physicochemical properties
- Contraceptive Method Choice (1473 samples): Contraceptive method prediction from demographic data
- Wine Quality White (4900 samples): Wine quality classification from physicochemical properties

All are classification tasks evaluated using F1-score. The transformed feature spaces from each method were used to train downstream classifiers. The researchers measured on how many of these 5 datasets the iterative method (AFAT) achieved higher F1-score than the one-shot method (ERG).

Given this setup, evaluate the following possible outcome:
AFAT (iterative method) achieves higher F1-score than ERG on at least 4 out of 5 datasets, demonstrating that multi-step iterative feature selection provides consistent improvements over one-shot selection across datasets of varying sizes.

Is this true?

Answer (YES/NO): NO